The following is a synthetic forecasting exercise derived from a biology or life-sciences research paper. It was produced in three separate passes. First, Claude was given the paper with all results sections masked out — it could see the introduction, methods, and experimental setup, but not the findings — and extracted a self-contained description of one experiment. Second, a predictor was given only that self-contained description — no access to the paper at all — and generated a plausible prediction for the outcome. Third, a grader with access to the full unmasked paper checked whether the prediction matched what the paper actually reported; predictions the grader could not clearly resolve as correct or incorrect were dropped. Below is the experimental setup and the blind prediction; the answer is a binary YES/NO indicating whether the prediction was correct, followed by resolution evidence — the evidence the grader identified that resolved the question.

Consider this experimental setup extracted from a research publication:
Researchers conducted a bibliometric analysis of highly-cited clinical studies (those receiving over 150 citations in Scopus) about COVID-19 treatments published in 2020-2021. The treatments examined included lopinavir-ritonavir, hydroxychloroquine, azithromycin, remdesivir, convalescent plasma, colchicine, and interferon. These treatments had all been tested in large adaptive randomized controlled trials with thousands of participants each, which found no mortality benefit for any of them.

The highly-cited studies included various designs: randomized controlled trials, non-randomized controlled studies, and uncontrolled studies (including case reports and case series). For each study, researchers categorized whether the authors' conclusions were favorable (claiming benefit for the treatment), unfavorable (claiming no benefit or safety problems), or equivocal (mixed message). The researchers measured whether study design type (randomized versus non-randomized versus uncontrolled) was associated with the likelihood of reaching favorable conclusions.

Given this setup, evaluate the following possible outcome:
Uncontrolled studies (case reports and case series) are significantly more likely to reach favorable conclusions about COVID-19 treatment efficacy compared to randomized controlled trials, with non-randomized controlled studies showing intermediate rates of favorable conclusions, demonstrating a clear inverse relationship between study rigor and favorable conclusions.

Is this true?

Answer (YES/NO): NO